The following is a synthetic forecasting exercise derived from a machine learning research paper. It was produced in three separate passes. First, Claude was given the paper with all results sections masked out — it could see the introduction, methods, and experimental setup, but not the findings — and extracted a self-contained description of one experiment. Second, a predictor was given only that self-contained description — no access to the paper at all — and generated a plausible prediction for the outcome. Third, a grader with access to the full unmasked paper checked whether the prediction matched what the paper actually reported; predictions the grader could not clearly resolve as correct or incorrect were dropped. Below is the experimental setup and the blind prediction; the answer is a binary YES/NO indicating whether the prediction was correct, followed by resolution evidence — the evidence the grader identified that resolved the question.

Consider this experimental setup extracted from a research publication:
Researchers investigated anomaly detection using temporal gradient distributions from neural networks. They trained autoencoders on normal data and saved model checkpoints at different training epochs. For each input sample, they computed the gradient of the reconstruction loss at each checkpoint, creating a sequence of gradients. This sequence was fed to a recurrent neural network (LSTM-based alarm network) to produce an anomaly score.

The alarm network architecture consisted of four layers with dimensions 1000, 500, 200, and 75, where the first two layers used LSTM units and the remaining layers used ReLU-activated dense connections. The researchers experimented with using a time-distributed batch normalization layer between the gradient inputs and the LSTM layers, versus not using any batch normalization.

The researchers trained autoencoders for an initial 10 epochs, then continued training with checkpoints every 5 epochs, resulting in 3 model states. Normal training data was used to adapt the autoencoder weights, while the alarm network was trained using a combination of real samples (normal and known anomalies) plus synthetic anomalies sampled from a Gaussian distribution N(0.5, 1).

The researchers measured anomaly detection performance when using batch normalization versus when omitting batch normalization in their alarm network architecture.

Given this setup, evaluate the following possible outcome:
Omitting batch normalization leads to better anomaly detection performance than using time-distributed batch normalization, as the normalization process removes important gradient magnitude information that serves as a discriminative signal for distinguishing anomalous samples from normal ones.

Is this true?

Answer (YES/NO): NO